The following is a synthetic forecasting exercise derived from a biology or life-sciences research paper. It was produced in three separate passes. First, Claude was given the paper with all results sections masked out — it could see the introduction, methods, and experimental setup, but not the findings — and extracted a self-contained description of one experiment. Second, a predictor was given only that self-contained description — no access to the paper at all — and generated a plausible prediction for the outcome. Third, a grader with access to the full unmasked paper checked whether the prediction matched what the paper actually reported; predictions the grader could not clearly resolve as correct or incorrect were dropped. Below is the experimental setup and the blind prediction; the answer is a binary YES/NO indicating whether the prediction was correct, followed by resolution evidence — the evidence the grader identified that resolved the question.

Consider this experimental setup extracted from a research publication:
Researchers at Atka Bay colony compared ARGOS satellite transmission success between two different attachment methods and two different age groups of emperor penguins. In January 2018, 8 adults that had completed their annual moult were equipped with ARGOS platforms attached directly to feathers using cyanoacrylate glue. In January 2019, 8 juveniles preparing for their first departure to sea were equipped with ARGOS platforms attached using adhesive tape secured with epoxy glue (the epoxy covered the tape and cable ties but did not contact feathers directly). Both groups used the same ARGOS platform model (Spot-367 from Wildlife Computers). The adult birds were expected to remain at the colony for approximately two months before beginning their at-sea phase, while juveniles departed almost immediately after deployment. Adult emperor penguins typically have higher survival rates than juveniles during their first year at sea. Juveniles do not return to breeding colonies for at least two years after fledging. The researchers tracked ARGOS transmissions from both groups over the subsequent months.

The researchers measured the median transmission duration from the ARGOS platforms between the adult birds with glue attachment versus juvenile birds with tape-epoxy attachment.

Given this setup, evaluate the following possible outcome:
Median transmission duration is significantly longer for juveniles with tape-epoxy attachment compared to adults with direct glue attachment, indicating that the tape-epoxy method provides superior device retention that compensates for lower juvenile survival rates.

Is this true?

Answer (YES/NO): NO